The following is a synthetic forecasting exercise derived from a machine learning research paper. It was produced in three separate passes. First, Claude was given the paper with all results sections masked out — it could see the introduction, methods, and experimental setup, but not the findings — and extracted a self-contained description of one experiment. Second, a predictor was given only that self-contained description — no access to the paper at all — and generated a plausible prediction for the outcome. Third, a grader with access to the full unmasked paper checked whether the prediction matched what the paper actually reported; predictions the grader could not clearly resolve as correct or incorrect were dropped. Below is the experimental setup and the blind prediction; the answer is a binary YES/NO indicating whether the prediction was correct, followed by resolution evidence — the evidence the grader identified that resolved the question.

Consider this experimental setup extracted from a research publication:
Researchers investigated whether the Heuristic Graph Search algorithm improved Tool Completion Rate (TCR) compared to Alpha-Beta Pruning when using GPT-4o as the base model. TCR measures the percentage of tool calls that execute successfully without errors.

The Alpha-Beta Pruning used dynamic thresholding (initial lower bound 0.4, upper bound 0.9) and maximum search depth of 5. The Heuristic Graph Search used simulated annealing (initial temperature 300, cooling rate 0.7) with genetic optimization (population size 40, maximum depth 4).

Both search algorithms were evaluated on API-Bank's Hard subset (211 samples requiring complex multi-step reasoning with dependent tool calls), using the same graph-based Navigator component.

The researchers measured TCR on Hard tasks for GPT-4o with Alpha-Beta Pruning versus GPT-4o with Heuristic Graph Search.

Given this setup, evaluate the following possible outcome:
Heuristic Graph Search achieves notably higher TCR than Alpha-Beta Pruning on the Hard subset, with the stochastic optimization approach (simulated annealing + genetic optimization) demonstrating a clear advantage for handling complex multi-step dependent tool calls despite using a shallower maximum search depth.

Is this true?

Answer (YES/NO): NO